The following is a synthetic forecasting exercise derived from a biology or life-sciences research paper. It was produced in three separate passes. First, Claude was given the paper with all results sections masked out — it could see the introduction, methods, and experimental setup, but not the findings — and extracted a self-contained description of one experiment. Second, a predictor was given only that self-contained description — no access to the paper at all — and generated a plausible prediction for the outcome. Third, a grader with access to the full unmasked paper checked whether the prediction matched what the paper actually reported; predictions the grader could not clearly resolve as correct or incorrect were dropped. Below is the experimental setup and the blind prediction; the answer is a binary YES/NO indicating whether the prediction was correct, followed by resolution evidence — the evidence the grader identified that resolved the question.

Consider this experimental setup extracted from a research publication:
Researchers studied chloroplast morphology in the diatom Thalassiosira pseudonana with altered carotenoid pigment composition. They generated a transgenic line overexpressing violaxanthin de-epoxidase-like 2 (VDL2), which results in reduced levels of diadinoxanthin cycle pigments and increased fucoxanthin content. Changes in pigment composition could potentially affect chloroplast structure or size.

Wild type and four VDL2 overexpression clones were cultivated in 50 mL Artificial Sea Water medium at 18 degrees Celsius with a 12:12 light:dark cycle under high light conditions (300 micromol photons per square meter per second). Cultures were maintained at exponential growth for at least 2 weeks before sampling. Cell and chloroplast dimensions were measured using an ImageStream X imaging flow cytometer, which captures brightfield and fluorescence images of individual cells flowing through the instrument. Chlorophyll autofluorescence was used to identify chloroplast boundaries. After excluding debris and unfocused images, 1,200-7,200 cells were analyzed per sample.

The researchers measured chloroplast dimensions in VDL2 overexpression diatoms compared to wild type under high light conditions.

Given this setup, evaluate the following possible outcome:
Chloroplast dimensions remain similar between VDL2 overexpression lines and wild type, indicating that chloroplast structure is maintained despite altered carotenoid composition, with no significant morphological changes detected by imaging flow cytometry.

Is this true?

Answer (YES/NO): NO